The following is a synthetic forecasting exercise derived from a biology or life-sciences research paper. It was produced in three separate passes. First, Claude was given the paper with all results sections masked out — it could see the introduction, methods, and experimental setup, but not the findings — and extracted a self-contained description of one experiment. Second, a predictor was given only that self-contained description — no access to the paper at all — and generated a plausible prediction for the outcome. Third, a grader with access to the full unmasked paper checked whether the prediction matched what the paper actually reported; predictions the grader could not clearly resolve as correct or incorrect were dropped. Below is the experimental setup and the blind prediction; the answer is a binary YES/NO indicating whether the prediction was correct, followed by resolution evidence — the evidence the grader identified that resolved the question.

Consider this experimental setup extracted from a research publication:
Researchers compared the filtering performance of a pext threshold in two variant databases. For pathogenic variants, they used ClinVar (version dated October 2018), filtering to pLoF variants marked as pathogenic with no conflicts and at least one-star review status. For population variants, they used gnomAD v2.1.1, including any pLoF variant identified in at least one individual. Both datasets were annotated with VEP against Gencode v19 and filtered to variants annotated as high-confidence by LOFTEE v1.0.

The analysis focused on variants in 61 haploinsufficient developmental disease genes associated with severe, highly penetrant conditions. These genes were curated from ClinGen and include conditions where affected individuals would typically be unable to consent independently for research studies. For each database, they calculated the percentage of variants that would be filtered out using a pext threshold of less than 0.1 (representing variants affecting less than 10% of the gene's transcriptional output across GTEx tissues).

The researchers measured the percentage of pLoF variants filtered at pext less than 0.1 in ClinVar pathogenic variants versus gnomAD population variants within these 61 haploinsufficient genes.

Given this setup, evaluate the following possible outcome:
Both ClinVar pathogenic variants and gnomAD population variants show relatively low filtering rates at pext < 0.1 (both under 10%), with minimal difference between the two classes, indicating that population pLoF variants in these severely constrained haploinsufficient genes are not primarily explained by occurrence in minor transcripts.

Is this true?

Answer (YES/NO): NO